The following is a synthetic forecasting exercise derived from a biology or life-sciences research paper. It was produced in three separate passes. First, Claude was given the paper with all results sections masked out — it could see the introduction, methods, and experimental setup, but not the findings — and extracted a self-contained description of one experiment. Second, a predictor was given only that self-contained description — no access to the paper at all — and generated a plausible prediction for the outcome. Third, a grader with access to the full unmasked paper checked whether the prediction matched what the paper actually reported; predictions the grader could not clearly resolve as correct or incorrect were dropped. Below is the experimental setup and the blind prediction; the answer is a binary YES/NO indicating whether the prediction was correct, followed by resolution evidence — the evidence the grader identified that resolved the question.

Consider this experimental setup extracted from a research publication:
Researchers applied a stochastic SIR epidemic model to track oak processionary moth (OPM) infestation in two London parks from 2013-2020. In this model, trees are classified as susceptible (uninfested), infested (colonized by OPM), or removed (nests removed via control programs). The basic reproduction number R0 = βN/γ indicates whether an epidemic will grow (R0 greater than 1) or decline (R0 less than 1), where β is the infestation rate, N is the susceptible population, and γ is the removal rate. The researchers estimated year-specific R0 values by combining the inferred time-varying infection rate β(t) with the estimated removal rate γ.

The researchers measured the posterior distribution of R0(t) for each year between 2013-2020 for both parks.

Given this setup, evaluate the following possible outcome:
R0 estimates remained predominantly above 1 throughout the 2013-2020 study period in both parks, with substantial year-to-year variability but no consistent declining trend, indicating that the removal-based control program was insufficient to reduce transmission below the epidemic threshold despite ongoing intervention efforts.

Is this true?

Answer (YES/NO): NO